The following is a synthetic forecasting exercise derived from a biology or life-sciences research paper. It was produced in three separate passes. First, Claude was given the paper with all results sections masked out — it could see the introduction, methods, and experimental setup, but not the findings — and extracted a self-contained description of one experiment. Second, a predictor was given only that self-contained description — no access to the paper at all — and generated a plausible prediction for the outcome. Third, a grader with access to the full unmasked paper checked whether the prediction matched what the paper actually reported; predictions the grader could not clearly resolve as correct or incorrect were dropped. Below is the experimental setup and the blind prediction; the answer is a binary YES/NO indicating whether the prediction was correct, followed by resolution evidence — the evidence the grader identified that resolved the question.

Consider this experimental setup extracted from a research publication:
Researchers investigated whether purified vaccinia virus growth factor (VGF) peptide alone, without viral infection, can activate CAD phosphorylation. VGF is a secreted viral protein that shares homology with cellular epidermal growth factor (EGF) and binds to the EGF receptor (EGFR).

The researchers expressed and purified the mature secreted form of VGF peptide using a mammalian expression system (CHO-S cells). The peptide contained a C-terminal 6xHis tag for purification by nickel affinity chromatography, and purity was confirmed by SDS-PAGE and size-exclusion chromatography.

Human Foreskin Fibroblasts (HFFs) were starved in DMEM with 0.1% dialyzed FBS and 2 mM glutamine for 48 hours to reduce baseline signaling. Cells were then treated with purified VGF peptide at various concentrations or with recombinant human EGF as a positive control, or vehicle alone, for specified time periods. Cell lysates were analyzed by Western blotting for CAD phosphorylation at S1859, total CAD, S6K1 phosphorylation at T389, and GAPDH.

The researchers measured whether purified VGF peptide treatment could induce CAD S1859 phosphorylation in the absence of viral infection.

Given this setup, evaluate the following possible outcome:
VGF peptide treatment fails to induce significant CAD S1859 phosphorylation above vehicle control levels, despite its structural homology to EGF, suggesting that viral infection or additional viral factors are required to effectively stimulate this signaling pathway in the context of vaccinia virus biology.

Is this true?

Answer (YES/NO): YES